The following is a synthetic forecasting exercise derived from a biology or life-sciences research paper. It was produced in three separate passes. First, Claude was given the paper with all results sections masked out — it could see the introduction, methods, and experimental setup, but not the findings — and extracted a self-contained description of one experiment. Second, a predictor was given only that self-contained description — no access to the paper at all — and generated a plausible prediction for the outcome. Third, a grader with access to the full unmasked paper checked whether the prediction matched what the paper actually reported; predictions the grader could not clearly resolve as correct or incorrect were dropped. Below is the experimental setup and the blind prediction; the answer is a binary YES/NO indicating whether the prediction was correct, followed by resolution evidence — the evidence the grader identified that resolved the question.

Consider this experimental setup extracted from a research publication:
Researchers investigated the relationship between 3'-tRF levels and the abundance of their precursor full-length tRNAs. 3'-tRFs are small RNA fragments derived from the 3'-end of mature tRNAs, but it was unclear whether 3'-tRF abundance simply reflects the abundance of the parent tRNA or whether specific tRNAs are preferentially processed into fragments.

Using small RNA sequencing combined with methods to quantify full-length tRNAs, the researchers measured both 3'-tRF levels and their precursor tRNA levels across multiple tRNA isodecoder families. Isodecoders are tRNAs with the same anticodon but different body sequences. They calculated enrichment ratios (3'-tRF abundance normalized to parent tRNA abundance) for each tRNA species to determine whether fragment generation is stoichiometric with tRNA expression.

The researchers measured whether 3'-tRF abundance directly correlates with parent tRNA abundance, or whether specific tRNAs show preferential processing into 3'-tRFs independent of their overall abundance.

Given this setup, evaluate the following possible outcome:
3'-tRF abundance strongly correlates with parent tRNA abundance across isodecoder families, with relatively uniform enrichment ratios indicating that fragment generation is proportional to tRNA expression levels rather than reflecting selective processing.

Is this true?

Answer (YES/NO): NO